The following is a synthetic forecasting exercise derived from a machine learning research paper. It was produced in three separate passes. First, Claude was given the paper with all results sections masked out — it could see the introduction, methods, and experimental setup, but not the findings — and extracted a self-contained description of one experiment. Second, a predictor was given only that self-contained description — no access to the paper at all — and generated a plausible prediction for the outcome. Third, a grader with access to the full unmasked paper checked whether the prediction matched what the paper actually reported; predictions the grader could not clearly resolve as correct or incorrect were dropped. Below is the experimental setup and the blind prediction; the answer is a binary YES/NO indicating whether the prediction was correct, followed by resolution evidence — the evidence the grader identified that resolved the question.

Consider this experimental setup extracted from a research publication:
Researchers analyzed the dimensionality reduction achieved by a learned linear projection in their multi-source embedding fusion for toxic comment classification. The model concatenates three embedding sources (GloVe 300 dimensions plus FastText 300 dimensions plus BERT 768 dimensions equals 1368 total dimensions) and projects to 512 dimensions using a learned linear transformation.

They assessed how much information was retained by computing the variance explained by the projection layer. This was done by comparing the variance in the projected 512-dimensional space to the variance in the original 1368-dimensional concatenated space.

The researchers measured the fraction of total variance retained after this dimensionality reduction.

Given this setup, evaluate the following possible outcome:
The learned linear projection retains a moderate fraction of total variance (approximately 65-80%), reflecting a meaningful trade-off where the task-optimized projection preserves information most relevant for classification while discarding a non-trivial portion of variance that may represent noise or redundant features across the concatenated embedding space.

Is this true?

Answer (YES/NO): NO